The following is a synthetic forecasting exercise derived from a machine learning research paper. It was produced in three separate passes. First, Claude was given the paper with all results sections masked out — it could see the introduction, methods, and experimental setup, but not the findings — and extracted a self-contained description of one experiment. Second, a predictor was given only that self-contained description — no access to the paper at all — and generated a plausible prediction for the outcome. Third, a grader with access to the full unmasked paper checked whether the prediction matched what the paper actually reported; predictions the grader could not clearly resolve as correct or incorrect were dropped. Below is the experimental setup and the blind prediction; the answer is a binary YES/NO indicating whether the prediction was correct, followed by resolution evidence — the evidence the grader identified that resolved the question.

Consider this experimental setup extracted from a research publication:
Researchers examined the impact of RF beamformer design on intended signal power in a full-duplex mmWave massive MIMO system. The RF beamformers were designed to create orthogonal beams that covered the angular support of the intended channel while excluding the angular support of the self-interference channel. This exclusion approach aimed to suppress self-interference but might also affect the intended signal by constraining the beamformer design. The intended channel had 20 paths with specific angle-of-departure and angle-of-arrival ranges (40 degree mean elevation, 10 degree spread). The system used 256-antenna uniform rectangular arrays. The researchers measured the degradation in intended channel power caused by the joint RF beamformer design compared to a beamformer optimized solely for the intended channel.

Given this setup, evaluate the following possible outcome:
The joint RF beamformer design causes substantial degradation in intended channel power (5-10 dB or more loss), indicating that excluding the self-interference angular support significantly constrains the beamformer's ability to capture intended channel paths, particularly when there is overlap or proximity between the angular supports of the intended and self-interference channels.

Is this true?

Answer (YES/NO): NO